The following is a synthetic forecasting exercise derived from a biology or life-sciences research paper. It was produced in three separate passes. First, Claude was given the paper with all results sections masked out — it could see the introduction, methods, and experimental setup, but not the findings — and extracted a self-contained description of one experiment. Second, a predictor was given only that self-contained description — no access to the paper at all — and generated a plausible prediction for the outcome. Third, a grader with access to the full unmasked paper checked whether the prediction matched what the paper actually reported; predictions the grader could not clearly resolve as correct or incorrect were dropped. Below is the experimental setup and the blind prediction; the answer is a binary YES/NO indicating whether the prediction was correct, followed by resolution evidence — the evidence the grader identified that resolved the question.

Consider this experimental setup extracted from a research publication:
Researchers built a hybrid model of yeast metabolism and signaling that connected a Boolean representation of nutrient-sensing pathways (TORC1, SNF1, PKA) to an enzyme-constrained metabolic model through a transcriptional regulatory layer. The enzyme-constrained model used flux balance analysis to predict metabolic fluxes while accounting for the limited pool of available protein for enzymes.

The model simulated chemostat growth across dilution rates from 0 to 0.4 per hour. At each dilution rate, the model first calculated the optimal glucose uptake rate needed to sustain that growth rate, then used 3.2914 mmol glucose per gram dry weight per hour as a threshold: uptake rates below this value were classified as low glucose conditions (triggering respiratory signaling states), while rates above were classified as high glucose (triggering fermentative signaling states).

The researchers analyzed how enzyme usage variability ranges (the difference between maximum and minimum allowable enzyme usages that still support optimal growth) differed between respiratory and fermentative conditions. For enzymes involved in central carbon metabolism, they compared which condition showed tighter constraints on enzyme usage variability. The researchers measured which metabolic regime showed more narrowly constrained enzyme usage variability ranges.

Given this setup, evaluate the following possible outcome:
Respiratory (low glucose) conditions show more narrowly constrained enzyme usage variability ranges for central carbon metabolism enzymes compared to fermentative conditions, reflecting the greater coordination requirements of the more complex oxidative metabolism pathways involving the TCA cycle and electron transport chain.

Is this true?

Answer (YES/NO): NO